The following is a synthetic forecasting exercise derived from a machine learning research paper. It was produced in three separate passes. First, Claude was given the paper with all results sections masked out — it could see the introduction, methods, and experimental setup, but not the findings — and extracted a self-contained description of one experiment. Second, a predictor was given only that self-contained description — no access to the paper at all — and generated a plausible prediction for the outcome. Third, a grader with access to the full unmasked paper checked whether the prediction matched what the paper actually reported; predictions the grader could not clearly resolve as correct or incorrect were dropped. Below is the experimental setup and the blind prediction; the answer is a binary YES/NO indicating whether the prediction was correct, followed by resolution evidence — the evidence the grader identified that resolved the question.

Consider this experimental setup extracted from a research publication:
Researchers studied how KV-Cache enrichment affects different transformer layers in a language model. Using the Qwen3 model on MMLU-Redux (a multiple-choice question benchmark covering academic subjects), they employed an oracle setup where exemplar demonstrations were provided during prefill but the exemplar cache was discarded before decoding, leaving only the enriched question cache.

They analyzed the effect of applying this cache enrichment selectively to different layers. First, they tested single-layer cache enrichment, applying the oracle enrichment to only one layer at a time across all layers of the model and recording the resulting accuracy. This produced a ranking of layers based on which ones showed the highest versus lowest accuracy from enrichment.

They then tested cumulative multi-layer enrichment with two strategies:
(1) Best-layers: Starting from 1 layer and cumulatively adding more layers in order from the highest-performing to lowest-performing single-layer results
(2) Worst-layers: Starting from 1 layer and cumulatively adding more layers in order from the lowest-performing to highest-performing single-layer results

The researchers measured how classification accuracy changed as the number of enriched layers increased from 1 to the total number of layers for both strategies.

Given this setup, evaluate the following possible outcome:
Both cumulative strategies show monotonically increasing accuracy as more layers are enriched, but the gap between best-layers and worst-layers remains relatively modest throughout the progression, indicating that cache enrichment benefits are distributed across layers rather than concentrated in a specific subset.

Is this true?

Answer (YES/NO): NO